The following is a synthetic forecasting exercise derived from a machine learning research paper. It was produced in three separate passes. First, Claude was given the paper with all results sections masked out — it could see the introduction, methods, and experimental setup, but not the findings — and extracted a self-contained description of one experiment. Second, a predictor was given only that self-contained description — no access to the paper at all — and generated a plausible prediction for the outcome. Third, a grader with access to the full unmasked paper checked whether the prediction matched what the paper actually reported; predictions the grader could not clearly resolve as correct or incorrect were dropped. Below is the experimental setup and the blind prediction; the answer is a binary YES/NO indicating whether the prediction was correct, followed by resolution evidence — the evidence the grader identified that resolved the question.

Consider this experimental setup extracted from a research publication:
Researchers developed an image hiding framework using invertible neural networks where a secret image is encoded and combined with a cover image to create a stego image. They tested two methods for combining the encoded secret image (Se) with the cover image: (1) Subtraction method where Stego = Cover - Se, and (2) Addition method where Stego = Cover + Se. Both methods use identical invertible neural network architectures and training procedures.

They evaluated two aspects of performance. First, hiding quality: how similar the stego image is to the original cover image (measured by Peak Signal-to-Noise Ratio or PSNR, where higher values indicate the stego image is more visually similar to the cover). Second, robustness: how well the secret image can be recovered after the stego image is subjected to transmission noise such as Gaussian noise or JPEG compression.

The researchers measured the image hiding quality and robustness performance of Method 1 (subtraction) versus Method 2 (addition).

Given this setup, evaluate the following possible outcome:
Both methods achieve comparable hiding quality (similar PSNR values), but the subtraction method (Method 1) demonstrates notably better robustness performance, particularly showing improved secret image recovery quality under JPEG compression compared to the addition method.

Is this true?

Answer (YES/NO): NO